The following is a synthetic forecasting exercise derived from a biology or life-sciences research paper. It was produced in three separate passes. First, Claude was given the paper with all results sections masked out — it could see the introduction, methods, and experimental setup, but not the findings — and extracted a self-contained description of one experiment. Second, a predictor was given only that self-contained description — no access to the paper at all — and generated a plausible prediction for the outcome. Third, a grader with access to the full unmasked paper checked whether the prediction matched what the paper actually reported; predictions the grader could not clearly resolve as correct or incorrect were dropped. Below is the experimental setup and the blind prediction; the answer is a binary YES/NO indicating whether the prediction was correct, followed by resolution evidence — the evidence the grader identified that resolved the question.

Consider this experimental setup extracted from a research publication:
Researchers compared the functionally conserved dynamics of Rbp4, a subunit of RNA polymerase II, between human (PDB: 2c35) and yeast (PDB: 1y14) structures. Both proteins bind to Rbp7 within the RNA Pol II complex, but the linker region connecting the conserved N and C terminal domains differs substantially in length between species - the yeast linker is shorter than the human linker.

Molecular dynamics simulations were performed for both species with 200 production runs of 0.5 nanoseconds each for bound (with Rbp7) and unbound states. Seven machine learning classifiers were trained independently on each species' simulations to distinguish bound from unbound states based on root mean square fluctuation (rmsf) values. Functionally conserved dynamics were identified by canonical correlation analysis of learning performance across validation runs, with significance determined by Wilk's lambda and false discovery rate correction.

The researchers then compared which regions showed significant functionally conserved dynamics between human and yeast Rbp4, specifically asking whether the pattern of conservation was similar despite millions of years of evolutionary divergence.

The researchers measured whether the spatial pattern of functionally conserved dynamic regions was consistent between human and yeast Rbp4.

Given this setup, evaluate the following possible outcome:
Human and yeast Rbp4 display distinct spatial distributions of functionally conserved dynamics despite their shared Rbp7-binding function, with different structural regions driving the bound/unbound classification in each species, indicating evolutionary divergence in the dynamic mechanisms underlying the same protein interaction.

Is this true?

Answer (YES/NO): NO